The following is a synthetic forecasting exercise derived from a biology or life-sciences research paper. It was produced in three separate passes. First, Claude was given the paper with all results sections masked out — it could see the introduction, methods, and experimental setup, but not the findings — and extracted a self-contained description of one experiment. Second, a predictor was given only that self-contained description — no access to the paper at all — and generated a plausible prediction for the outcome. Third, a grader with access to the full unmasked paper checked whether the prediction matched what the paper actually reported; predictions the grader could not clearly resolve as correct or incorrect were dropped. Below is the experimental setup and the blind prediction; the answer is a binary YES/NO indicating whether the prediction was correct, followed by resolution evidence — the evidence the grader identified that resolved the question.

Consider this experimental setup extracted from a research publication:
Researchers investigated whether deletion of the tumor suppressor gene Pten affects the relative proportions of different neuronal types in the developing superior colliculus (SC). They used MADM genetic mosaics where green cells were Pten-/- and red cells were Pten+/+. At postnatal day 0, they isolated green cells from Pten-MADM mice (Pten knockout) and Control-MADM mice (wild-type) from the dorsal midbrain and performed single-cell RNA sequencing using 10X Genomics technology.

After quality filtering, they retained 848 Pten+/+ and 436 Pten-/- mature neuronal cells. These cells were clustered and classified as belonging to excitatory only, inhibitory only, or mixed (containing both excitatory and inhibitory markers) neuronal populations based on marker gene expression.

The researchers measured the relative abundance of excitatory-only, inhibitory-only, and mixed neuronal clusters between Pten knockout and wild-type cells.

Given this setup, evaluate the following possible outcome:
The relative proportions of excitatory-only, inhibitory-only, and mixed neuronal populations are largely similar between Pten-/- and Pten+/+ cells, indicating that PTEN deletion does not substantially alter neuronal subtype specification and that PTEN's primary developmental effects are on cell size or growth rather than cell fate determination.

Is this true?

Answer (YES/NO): NO